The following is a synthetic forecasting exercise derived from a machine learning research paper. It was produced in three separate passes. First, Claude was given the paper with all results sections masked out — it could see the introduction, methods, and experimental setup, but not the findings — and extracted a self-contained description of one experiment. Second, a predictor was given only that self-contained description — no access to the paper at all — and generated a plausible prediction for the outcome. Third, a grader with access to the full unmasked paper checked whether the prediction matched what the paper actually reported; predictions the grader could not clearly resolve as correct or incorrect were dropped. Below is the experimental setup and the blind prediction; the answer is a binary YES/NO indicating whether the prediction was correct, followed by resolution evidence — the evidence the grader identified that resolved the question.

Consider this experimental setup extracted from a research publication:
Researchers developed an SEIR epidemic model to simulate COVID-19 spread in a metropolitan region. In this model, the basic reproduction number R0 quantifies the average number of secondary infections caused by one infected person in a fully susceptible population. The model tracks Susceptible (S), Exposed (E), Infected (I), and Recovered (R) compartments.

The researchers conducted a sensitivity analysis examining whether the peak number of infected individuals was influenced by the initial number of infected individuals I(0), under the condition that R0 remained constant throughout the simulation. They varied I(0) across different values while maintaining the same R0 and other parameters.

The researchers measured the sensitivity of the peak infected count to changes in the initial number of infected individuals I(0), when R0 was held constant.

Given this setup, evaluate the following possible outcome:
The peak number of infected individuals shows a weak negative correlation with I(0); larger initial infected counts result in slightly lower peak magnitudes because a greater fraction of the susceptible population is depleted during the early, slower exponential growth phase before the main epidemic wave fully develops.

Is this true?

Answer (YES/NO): NO